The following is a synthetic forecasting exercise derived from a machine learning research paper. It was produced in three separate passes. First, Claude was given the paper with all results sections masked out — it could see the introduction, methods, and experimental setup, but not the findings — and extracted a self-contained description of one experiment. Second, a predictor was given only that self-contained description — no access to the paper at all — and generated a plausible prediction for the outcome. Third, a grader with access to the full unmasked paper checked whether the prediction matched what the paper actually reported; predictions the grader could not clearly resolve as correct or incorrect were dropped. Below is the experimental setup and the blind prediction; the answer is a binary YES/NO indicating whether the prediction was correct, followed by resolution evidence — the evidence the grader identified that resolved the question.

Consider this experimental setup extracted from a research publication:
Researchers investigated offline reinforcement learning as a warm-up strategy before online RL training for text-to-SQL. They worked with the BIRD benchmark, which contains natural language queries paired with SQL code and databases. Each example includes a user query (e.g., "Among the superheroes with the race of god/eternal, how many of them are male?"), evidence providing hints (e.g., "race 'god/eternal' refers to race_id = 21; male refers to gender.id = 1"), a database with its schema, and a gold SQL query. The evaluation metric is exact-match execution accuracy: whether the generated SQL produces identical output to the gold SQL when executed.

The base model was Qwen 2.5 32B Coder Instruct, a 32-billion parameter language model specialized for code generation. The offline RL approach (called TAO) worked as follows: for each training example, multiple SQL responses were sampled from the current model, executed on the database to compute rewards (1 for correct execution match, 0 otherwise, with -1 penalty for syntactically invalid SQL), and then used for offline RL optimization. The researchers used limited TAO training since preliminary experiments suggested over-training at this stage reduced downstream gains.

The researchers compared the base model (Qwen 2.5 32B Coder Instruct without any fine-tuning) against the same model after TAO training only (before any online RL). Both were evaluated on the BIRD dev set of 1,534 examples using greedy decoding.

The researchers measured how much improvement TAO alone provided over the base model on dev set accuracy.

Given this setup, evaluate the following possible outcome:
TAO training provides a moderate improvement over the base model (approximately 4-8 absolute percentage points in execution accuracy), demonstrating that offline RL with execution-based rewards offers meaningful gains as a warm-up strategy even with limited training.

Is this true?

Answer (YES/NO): NO